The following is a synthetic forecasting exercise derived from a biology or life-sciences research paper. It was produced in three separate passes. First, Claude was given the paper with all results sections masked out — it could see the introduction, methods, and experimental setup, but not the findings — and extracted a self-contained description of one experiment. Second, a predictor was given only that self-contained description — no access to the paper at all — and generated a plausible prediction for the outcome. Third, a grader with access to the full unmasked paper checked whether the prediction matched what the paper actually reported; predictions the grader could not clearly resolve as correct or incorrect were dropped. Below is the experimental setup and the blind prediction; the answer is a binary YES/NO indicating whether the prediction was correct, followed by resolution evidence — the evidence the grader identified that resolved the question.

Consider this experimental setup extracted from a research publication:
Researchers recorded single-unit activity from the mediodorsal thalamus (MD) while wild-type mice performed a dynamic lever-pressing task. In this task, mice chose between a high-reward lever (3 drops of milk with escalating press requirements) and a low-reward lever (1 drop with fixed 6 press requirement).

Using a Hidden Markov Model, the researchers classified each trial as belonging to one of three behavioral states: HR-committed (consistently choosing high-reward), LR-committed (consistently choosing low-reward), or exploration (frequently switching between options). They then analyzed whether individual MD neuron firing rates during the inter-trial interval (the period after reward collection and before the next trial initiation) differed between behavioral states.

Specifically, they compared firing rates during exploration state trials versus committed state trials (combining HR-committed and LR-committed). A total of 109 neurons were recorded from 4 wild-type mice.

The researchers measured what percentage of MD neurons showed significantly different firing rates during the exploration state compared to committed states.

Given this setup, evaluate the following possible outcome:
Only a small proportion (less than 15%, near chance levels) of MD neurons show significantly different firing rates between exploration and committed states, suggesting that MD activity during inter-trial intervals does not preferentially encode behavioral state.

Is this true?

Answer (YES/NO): NO